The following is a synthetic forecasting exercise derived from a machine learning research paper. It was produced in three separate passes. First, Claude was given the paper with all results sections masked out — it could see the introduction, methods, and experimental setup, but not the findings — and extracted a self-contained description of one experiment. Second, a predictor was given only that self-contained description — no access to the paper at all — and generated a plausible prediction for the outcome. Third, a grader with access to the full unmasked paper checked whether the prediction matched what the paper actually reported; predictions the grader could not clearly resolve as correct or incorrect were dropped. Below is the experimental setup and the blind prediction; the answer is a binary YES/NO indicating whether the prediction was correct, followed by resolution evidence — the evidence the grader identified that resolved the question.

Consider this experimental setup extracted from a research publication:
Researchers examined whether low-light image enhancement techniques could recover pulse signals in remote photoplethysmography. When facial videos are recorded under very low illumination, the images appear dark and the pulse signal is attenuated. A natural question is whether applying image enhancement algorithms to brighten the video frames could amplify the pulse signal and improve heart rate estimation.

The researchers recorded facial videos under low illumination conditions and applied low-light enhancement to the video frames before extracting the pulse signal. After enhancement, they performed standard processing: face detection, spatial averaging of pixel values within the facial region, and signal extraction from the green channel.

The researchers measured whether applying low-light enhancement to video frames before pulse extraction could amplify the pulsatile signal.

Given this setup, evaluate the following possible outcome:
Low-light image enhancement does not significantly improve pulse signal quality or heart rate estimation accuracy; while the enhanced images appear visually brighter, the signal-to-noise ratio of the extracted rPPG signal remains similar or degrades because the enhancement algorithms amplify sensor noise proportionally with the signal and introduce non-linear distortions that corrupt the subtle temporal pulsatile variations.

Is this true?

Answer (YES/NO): YES